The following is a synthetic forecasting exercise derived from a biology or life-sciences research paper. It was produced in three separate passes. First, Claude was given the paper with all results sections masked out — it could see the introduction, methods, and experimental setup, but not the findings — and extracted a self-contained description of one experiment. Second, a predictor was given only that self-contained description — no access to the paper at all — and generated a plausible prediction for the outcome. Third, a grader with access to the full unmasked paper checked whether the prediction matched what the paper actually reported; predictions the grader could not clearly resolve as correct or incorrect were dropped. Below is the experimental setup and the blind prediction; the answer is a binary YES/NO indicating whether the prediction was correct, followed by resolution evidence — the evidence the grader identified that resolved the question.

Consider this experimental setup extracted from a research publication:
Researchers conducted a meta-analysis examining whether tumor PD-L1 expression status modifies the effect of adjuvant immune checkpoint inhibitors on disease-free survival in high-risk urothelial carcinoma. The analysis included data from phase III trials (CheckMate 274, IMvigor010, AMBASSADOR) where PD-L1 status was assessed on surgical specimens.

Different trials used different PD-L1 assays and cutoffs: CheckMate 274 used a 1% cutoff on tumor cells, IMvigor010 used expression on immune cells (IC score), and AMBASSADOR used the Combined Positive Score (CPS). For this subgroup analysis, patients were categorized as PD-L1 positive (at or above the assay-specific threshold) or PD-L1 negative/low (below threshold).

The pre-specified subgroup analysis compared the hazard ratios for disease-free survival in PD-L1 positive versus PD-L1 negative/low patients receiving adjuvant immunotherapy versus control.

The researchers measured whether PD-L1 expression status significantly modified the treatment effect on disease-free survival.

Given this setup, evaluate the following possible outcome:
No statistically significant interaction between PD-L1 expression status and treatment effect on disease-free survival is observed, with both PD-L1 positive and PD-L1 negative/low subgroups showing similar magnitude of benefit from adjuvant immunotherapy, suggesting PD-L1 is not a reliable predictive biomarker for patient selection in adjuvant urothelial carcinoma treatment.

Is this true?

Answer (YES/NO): YES